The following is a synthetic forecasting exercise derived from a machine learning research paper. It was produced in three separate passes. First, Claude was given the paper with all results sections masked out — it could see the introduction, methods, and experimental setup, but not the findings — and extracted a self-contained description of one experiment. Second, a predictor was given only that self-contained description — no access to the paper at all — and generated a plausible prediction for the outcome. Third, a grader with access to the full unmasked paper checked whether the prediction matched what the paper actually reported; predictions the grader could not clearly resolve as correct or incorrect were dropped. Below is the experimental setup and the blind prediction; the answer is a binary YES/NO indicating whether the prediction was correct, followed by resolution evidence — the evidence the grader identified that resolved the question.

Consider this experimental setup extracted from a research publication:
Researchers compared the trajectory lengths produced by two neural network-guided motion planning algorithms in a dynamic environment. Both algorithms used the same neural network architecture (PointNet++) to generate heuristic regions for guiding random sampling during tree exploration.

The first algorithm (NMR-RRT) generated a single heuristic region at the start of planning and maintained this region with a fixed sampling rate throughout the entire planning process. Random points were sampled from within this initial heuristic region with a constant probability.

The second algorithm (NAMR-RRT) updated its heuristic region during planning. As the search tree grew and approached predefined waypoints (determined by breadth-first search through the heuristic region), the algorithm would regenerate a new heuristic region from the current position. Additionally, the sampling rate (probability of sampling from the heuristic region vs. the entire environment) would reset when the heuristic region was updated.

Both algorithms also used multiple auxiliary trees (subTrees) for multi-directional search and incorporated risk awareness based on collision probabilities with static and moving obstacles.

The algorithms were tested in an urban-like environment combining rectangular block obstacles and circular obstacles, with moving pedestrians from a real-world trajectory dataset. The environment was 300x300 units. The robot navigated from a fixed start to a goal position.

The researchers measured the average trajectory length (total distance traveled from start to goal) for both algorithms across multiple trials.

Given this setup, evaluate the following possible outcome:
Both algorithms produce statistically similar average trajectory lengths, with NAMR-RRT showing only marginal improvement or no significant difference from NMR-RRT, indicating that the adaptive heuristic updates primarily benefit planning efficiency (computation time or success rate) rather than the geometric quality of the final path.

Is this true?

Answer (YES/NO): NO